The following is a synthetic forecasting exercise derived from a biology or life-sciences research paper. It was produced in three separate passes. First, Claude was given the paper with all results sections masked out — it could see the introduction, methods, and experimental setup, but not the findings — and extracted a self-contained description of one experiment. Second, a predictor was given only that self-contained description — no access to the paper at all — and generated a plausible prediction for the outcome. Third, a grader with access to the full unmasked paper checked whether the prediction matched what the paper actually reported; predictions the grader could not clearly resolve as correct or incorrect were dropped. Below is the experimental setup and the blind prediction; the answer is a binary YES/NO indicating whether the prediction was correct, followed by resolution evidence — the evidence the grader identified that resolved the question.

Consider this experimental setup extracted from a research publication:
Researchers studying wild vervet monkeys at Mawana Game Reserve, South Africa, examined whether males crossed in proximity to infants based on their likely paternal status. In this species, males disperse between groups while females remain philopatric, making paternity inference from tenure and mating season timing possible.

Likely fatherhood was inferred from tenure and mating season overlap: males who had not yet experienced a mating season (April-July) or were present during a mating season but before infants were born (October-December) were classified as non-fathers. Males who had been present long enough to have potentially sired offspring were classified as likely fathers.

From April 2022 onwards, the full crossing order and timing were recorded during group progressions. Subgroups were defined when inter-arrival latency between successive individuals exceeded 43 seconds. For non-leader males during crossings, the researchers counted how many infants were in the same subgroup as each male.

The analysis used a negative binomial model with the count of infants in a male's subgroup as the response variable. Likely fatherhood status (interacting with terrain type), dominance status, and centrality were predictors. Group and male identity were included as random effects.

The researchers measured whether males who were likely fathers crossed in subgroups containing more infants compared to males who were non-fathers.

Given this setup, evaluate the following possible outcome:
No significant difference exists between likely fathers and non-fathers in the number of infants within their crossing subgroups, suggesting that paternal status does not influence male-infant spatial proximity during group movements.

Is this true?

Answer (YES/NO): YES